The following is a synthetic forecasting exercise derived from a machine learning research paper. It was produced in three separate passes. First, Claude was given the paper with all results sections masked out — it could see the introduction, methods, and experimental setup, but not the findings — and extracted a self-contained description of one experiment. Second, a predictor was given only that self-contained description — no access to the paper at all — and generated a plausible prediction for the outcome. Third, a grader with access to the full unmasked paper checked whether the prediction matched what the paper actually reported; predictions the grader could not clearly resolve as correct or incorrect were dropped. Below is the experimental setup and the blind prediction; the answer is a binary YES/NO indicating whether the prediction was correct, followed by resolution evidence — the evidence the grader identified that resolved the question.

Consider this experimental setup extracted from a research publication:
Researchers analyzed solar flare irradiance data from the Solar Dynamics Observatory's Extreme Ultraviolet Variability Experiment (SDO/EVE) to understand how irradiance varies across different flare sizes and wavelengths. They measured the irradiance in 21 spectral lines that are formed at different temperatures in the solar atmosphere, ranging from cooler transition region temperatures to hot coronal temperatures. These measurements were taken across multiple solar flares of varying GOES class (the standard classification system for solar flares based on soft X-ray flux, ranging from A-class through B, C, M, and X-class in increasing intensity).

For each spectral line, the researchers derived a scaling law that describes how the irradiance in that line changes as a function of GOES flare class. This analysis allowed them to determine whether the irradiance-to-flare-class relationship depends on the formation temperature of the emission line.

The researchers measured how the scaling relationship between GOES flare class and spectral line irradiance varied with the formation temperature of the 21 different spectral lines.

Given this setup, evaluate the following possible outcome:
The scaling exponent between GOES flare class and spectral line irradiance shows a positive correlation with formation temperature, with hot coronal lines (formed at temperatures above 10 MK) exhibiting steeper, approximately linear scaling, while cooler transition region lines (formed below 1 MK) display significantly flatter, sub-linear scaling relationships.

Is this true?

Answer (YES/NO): YES